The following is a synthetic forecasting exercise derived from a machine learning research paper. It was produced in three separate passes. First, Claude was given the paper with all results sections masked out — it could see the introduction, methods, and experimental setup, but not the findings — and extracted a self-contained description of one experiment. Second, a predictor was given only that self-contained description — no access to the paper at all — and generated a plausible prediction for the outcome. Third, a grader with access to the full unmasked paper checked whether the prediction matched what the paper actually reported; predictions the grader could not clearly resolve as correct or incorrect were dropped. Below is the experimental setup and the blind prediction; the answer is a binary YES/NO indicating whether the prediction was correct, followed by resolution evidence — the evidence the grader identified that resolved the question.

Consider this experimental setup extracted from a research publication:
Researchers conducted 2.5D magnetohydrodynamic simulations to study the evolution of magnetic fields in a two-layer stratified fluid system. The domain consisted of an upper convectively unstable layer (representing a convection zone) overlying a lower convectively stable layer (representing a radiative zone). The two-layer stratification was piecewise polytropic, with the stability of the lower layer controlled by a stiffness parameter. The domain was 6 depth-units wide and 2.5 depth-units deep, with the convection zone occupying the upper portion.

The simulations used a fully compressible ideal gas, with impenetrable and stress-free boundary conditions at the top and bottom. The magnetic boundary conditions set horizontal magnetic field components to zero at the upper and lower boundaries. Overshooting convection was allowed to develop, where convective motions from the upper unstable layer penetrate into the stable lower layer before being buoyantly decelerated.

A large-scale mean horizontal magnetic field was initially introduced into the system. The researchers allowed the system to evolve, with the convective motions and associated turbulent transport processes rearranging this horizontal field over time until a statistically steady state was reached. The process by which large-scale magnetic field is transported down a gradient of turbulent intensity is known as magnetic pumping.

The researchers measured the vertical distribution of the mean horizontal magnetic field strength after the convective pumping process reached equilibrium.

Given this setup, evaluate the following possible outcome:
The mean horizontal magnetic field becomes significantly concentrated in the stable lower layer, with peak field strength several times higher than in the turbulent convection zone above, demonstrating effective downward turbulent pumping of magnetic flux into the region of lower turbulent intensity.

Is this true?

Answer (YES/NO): YES